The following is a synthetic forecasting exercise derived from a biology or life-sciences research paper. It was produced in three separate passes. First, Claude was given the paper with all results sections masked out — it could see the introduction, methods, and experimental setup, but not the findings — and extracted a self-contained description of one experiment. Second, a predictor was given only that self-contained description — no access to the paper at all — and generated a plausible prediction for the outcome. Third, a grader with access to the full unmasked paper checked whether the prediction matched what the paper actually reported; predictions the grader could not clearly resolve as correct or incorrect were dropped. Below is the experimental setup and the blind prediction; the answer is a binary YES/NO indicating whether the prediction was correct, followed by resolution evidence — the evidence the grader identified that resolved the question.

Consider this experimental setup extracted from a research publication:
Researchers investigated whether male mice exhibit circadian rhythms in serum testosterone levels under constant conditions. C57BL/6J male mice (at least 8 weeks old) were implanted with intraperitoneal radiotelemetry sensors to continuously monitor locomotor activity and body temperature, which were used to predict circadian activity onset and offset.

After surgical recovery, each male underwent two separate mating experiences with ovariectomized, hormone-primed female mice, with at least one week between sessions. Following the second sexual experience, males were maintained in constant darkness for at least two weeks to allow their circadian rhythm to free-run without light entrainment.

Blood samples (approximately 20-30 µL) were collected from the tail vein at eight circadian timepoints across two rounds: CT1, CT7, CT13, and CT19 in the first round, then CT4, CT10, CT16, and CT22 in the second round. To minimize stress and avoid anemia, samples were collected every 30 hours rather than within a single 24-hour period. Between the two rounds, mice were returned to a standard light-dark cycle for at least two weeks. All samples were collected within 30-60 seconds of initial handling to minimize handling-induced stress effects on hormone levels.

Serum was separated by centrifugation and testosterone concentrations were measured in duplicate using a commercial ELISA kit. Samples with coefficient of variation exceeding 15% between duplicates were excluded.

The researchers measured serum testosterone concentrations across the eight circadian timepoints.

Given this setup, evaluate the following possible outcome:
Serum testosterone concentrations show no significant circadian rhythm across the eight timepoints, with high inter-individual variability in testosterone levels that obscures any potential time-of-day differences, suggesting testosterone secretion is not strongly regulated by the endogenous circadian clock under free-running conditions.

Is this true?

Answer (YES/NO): YES